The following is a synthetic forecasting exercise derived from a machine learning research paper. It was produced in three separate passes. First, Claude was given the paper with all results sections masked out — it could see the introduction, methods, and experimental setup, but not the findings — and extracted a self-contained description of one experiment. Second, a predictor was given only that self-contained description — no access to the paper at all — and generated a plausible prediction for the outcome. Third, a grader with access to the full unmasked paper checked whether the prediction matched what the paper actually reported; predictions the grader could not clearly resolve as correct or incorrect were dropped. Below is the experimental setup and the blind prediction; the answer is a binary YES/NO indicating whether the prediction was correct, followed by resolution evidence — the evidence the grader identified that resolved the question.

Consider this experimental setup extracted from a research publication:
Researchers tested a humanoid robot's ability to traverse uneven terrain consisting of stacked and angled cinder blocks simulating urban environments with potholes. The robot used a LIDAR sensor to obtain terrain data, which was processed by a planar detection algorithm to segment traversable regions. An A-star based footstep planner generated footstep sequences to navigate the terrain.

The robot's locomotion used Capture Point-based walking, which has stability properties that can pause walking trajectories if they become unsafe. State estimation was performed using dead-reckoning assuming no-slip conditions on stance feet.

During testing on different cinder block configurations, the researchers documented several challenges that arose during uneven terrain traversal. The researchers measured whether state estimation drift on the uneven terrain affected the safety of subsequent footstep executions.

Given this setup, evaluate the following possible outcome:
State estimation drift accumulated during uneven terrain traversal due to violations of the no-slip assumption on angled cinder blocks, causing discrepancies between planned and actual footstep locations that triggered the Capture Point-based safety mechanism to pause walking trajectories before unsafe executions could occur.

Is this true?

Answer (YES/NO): NO